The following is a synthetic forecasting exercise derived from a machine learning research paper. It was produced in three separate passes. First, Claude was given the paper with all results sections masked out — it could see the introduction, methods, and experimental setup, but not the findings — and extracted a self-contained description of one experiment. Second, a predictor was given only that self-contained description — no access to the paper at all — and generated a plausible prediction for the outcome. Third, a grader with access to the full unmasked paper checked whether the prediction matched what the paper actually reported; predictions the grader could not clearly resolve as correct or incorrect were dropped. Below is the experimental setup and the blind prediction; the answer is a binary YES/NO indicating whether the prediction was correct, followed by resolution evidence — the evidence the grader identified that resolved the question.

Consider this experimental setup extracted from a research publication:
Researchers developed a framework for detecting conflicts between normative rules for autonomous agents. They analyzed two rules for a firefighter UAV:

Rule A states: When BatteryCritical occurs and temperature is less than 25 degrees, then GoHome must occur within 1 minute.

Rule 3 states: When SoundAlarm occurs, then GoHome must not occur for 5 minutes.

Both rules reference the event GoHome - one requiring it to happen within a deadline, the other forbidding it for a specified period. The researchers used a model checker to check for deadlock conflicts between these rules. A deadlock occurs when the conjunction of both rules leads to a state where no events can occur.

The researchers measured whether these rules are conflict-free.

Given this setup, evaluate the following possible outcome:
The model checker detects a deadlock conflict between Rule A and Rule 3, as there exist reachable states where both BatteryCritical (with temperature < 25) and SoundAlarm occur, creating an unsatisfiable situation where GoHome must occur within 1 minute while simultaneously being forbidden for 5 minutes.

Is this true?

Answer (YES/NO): YES